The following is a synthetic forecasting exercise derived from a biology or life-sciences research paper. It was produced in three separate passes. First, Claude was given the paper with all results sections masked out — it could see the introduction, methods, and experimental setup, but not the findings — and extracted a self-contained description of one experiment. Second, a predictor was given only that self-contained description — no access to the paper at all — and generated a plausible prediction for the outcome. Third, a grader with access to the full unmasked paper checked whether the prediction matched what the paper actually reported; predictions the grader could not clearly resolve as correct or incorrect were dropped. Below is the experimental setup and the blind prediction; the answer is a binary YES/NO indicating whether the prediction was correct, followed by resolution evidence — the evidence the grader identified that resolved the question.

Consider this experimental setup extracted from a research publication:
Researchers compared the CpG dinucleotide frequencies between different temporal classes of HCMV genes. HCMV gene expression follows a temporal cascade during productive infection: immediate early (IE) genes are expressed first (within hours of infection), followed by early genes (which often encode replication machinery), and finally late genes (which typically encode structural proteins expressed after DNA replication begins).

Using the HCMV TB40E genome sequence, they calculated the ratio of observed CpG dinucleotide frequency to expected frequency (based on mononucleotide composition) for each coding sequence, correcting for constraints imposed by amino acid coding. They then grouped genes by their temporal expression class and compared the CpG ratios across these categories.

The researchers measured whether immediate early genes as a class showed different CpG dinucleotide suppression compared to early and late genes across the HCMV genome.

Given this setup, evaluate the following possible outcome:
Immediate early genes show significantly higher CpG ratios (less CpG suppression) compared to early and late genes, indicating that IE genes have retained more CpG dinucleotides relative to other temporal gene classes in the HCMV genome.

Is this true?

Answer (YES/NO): NO